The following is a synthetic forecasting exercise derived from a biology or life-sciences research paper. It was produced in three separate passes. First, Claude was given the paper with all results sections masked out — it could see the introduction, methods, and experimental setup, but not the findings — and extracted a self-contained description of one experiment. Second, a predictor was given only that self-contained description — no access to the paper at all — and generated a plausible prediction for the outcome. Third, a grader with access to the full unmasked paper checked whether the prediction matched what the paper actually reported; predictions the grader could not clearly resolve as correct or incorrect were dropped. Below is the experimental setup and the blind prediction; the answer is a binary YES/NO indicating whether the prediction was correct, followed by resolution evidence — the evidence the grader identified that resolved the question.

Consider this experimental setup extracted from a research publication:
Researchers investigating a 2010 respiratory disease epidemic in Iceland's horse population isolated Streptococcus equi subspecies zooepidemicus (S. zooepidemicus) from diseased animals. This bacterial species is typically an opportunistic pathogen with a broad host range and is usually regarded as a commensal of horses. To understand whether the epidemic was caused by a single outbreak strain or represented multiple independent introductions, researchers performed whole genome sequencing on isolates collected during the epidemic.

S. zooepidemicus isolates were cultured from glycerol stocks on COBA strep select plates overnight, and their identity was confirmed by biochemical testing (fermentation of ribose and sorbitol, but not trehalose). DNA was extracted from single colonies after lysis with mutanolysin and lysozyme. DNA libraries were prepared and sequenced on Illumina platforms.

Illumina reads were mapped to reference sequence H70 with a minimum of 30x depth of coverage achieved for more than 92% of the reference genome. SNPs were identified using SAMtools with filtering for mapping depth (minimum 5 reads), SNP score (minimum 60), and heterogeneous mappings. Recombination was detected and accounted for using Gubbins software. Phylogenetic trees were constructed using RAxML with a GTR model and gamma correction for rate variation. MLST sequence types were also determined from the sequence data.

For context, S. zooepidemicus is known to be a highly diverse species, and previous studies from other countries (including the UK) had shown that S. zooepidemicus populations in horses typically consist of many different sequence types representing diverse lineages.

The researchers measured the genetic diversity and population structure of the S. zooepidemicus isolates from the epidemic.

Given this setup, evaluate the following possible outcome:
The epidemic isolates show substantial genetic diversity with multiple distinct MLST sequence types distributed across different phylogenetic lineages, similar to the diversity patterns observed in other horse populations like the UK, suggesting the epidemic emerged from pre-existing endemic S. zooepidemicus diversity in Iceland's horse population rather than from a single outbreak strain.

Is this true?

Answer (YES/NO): NO